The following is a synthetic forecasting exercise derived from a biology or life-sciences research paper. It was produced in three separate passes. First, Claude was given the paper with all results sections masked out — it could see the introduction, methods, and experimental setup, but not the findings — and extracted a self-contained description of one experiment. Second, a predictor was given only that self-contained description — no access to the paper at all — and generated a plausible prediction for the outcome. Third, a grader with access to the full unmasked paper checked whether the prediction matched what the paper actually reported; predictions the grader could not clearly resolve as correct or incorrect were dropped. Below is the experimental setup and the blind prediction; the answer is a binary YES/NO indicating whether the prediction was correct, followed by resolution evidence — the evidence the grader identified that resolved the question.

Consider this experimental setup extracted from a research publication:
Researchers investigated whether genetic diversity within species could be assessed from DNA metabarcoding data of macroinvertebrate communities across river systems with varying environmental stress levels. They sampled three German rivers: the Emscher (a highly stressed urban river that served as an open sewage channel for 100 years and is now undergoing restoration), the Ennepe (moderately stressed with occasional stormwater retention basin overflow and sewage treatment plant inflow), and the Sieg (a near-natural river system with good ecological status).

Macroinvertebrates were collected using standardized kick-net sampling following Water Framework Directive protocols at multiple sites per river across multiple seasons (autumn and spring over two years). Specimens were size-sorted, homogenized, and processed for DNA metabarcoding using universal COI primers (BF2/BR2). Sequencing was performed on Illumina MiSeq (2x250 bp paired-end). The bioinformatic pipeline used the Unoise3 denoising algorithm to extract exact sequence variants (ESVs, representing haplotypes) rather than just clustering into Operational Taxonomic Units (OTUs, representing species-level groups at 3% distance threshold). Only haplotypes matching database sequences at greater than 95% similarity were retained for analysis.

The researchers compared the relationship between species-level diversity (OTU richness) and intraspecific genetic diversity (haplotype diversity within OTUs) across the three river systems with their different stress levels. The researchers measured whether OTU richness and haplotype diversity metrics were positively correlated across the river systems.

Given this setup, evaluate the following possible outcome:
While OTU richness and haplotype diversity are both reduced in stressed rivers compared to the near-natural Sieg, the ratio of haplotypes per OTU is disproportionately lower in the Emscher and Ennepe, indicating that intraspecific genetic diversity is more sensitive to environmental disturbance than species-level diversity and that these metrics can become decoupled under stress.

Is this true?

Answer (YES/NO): NO